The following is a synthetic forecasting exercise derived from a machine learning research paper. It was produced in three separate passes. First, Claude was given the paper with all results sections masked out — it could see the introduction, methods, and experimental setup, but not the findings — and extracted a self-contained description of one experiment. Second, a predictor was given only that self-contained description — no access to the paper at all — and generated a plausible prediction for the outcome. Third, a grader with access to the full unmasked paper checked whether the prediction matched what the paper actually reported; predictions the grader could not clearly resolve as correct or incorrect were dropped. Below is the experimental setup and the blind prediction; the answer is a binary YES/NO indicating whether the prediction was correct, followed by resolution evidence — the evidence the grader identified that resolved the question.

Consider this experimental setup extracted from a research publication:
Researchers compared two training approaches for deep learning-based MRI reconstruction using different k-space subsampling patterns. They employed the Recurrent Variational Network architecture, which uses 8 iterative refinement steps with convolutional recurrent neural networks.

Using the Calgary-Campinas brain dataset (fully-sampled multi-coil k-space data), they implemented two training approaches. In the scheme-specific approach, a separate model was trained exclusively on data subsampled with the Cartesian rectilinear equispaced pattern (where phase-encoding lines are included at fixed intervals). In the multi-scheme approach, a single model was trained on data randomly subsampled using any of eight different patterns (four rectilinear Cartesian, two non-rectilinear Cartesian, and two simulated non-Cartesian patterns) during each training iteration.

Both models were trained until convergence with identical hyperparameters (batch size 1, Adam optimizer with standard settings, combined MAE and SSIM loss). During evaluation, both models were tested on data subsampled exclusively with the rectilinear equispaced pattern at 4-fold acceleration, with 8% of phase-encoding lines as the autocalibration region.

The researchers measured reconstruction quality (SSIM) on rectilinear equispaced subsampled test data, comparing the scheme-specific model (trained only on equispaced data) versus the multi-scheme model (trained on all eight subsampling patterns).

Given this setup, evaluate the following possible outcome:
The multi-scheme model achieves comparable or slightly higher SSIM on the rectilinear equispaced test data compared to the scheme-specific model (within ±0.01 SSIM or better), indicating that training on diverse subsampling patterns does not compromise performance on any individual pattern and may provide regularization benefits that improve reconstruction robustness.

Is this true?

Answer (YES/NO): YES